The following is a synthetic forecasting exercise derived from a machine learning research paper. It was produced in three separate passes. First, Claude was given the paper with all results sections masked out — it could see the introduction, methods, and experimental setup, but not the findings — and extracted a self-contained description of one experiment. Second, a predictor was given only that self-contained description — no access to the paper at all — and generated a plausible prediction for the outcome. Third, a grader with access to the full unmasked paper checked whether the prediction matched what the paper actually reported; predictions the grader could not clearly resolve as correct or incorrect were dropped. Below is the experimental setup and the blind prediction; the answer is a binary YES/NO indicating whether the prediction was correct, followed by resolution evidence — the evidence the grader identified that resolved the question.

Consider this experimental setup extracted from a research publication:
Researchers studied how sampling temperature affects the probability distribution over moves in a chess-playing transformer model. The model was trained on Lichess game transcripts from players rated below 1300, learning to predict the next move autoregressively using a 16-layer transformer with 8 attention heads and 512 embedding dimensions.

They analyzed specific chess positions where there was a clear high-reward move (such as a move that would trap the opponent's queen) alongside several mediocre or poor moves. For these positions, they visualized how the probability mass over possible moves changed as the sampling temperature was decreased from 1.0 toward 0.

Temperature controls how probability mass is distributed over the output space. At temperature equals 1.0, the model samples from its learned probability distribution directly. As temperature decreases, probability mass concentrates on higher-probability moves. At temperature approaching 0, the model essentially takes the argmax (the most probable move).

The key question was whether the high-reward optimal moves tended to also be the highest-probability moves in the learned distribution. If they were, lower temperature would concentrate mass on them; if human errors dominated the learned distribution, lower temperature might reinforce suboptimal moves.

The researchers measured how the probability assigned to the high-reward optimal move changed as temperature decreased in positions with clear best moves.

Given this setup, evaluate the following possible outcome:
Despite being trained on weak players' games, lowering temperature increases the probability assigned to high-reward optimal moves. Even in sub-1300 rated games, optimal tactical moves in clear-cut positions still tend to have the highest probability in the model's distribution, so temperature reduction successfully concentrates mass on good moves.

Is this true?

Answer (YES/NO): YES